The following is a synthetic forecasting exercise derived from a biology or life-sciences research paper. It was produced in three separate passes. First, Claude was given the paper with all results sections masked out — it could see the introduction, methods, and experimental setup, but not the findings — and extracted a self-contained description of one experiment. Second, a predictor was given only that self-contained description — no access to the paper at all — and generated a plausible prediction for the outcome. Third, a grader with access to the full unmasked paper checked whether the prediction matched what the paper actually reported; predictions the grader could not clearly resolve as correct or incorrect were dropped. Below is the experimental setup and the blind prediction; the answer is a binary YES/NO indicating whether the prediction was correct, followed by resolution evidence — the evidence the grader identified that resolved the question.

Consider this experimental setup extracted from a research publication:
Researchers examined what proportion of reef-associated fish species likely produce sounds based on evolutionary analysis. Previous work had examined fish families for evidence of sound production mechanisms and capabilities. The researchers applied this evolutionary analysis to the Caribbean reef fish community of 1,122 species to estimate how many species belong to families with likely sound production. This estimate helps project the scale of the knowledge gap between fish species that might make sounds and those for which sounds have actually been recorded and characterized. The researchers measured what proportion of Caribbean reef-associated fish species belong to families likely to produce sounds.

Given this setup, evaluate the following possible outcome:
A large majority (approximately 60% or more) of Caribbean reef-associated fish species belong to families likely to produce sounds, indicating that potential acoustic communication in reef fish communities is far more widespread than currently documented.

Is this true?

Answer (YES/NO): YES